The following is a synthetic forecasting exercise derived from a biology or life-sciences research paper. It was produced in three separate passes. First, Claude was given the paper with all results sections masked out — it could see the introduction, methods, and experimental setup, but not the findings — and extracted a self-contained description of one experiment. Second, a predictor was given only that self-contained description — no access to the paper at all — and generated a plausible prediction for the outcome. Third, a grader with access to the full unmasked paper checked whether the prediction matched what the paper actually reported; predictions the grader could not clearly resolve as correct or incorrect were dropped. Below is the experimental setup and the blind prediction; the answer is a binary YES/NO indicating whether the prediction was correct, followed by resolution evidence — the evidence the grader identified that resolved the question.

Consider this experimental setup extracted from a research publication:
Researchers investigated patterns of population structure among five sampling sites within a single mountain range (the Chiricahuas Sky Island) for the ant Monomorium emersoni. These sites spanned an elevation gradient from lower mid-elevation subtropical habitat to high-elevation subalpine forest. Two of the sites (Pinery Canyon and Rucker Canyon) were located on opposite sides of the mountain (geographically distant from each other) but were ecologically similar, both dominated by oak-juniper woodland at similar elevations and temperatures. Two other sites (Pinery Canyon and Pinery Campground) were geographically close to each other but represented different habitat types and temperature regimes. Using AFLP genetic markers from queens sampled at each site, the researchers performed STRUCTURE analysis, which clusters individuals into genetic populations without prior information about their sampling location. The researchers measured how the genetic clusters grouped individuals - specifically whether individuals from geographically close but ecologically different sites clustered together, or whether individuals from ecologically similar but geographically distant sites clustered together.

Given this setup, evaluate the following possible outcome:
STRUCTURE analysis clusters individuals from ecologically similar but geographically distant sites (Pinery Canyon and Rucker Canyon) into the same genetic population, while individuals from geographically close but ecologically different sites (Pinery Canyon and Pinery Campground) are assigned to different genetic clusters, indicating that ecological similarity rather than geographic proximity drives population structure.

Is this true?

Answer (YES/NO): YES